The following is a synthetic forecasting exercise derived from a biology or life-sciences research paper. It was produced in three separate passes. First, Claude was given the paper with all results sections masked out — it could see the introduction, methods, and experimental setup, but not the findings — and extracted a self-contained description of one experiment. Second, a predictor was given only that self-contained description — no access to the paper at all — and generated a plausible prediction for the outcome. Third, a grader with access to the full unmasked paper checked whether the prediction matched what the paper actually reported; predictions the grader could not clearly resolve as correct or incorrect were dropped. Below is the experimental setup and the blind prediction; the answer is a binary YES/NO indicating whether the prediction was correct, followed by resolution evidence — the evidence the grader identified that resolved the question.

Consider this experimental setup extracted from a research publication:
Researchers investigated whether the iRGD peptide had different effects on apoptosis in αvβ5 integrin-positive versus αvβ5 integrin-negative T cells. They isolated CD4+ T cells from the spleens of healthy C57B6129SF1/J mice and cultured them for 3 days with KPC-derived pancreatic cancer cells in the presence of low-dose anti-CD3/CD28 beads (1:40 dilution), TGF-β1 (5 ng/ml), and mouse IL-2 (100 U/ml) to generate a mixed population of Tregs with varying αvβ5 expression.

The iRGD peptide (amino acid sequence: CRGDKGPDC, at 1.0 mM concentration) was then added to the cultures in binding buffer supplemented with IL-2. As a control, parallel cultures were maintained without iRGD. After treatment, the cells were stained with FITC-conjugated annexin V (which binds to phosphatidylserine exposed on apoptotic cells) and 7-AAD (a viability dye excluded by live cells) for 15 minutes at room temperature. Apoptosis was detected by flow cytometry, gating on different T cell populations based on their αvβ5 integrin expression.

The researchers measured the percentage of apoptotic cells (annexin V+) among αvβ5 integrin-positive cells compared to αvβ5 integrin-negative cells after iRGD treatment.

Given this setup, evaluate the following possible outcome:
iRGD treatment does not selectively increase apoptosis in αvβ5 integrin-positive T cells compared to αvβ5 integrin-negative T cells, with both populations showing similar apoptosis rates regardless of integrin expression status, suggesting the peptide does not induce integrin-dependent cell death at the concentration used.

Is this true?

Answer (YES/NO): NO